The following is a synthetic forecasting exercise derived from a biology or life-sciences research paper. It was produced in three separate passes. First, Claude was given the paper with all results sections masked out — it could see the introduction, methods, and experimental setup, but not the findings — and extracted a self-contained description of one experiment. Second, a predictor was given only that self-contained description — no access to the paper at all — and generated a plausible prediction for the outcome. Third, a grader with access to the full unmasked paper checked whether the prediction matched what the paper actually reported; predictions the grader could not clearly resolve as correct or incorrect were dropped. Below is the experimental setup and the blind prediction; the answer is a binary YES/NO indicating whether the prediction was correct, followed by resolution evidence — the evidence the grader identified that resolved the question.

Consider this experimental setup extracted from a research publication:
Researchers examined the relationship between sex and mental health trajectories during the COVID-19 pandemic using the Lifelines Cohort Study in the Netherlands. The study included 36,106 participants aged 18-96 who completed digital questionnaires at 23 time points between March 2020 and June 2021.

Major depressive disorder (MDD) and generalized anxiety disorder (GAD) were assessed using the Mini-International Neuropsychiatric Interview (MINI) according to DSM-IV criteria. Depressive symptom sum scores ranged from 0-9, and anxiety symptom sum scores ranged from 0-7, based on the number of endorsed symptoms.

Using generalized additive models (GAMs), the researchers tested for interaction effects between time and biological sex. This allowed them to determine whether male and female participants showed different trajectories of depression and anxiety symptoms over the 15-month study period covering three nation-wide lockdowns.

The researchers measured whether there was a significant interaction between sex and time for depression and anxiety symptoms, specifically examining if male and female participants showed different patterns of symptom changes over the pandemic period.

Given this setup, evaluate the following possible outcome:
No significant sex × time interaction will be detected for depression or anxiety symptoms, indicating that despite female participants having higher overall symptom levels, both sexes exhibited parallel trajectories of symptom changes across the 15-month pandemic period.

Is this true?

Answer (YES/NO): YES